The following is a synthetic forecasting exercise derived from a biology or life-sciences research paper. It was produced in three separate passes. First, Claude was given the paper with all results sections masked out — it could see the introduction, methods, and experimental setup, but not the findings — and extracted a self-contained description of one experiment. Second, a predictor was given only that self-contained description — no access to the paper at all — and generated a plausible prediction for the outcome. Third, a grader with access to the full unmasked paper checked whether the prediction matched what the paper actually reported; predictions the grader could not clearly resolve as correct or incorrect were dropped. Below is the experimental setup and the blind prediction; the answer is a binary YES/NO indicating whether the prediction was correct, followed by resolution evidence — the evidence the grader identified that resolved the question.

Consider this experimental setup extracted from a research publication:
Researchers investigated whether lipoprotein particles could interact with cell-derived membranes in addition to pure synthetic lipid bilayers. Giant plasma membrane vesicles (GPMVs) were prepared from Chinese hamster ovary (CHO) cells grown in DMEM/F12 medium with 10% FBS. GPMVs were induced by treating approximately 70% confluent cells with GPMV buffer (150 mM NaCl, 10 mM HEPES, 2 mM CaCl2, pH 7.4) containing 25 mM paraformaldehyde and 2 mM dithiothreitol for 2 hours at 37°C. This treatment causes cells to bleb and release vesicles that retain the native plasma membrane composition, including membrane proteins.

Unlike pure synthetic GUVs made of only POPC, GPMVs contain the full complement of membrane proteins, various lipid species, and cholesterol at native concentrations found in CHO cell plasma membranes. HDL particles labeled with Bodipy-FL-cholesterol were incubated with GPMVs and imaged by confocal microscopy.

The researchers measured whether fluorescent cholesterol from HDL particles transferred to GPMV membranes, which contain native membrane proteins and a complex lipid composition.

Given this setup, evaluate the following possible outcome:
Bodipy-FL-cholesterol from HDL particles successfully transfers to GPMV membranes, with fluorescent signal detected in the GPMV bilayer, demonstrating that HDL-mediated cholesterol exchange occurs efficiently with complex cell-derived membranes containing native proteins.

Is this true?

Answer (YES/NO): YES